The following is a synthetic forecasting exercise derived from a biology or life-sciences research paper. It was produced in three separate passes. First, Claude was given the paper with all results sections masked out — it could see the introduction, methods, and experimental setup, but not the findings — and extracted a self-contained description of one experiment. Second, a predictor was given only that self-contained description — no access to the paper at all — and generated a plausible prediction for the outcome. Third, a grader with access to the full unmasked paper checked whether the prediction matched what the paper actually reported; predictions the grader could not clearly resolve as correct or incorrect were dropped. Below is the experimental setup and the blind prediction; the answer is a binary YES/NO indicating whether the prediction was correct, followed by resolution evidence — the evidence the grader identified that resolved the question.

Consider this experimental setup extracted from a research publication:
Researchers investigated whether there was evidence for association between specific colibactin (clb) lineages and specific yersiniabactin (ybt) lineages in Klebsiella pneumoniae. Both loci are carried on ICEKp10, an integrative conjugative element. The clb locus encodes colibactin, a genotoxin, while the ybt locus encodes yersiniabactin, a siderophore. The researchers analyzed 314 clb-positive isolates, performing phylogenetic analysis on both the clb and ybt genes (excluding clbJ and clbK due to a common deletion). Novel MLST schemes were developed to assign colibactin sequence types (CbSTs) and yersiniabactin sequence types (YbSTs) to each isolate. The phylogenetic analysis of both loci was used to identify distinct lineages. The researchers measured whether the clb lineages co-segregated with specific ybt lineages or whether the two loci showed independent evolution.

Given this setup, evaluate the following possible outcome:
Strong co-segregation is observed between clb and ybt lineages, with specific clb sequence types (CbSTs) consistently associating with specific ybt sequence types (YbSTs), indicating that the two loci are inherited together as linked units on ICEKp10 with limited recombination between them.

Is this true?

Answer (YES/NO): YES